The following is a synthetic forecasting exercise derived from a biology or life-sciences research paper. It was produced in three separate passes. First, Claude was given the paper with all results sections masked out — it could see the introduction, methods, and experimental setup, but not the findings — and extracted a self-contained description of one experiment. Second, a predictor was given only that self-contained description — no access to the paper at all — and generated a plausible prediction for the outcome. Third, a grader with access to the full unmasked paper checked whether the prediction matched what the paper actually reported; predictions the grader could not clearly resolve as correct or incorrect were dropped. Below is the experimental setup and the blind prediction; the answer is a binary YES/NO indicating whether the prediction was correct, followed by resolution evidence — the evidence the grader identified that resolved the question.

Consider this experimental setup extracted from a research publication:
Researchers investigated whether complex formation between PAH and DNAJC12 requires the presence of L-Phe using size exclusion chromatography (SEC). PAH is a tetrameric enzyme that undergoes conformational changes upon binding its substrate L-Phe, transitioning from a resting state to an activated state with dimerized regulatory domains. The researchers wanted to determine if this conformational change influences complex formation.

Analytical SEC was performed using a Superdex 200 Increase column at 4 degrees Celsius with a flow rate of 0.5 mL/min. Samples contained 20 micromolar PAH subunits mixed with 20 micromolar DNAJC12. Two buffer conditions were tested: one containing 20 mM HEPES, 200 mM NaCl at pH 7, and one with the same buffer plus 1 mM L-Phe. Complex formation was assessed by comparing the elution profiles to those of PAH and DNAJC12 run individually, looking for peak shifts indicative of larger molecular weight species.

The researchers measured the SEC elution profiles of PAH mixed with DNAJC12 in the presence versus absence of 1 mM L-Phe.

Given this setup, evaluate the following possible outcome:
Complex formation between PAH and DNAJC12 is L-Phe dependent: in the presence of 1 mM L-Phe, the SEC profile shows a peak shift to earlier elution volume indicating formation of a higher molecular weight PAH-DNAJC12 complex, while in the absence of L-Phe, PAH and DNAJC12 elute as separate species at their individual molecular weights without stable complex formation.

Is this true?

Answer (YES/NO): NO